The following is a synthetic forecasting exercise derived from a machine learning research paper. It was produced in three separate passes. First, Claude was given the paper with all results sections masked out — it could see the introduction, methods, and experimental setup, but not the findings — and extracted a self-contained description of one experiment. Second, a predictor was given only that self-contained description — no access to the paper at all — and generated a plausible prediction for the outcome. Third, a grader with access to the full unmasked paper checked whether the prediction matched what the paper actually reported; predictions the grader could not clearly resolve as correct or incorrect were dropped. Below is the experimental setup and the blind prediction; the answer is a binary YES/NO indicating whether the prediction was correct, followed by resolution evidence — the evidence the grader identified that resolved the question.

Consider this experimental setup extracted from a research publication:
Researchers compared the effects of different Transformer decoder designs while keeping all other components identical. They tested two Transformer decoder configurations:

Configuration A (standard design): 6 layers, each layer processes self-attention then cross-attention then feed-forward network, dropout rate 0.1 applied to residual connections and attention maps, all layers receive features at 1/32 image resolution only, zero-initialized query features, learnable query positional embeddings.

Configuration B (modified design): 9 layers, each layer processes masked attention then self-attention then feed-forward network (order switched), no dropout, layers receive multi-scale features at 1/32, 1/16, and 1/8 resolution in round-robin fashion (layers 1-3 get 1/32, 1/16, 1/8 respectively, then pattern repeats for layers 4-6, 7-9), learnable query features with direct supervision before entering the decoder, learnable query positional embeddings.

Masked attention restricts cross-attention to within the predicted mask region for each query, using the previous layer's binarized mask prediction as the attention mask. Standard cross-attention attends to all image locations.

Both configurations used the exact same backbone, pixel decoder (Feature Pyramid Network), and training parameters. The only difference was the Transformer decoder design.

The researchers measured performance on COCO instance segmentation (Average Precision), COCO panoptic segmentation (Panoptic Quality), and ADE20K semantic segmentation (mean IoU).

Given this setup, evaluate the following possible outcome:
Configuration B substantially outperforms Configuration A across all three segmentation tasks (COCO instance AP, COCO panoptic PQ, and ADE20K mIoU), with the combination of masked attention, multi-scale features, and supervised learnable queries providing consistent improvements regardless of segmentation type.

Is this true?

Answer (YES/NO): NO